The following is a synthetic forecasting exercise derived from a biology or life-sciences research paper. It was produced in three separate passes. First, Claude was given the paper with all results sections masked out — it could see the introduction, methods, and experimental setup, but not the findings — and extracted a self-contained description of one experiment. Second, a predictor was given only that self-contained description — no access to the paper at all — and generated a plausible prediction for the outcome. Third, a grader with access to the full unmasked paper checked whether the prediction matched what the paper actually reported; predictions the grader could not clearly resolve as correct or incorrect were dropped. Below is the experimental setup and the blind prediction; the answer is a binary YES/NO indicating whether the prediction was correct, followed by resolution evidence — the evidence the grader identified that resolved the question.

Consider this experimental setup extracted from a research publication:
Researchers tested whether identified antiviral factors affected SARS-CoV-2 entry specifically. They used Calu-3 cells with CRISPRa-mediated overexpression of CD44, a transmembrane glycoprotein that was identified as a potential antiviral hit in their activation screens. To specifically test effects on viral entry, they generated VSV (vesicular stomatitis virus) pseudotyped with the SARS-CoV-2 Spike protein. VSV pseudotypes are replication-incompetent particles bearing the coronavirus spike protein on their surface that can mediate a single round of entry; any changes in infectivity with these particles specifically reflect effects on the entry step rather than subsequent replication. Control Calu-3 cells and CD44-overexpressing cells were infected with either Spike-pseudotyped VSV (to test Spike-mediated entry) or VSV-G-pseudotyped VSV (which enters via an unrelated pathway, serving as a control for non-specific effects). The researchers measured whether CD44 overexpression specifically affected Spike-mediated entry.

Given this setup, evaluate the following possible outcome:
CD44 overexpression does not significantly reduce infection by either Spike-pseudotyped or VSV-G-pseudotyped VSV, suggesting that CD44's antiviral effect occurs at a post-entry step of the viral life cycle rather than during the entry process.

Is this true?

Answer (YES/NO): NO